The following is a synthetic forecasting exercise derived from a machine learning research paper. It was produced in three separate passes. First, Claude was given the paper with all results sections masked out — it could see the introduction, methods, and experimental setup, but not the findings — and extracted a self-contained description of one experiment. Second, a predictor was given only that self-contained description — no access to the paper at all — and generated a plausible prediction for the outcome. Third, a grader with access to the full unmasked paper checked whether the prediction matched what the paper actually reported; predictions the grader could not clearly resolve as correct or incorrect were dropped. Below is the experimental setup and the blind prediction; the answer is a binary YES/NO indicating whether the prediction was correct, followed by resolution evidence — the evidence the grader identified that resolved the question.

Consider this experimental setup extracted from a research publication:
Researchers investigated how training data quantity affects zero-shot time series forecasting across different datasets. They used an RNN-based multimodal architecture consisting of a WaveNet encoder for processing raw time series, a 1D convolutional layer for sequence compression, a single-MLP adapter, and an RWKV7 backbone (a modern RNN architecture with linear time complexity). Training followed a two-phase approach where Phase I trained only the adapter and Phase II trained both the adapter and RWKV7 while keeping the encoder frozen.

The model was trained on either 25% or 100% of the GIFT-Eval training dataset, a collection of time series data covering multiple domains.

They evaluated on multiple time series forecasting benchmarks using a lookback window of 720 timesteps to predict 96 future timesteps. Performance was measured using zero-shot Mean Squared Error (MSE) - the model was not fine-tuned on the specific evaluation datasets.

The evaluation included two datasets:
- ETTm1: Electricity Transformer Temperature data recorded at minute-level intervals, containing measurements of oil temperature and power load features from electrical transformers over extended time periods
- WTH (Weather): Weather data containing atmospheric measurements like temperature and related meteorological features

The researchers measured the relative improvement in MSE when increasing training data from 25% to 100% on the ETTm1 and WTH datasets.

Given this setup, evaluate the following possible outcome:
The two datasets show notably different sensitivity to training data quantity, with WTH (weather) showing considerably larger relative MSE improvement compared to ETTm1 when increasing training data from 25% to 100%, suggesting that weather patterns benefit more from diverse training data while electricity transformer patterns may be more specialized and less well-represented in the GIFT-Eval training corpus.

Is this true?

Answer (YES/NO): NO